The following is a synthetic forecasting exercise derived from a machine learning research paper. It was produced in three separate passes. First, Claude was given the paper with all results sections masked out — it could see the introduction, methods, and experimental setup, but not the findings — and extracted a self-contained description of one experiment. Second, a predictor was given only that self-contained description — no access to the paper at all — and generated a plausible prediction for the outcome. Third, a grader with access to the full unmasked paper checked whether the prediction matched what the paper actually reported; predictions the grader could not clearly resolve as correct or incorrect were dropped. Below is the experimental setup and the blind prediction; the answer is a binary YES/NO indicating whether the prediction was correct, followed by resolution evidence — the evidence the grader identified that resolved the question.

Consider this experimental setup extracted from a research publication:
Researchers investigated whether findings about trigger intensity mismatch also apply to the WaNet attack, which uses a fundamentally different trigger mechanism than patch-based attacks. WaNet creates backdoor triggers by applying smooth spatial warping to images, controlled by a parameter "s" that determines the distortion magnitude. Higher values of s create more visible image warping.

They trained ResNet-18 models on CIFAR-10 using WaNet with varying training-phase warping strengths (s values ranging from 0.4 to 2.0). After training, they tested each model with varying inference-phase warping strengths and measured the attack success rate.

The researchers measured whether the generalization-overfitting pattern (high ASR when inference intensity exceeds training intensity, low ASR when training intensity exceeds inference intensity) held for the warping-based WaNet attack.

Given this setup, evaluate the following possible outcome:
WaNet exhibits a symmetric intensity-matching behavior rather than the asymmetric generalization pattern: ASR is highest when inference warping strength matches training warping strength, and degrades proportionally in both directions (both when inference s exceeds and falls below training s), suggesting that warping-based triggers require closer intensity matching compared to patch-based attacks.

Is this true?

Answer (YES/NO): NO